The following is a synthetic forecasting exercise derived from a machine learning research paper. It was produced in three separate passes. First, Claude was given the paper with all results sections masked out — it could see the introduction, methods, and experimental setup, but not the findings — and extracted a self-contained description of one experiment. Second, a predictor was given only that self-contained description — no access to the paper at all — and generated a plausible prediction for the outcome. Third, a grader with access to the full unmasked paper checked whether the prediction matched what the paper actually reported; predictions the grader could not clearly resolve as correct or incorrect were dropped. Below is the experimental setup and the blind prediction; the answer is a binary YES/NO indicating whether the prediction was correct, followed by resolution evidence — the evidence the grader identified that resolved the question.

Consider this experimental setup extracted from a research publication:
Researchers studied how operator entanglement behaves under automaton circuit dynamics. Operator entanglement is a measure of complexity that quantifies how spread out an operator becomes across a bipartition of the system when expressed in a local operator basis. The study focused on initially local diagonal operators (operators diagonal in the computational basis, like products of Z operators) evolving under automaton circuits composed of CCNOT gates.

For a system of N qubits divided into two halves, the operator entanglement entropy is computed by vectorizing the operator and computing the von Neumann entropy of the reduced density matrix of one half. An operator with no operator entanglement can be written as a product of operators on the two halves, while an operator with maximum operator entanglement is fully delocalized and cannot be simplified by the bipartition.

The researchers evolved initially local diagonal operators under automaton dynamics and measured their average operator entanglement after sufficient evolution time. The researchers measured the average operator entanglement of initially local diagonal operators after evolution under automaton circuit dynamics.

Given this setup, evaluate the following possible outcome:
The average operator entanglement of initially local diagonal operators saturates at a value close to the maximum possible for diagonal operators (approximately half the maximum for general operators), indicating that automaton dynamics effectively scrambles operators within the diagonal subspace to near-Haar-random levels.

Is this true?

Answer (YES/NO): YES